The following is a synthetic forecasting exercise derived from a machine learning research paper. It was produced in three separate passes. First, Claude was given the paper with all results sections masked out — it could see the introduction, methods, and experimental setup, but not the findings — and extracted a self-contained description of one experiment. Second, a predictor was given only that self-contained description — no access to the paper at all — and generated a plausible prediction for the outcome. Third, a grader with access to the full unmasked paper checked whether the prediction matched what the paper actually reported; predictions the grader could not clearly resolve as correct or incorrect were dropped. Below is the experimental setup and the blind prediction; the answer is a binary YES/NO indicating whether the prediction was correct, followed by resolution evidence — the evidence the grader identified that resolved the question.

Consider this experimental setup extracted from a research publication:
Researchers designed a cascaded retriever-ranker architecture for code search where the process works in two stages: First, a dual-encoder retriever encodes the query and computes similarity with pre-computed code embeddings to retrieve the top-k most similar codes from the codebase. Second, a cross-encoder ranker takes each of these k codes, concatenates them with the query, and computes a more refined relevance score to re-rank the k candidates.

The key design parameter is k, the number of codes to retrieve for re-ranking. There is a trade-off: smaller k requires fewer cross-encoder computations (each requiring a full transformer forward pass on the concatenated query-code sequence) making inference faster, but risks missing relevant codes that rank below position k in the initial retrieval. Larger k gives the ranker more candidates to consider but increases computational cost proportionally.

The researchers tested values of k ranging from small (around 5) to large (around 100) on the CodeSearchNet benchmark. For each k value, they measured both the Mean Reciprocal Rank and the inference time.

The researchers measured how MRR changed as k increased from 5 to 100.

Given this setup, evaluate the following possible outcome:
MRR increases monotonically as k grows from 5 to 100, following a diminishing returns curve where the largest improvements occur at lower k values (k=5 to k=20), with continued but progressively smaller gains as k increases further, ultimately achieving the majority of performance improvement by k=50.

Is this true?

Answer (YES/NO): NO